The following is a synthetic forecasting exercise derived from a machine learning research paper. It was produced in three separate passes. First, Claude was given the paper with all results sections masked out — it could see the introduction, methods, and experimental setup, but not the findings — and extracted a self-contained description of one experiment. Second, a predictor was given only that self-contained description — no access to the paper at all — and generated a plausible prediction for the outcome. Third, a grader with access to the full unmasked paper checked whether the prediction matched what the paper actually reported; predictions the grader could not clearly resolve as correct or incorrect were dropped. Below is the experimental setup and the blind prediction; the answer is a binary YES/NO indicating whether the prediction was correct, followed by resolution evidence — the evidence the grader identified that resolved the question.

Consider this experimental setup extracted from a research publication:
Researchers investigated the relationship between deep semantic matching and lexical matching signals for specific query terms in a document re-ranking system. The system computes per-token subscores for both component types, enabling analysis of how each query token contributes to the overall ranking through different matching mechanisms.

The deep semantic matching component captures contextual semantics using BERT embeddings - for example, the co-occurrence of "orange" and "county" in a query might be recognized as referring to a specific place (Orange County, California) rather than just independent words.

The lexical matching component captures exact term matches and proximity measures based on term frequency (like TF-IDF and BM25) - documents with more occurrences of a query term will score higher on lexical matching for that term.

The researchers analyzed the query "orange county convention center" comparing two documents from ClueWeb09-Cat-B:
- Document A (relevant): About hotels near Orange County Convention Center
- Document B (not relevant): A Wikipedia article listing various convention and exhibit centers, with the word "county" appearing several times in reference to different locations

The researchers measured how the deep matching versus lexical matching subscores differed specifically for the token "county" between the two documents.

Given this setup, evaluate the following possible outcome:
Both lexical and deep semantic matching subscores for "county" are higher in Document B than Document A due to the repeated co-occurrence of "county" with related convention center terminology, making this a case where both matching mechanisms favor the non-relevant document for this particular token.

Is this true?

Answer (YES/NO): NO